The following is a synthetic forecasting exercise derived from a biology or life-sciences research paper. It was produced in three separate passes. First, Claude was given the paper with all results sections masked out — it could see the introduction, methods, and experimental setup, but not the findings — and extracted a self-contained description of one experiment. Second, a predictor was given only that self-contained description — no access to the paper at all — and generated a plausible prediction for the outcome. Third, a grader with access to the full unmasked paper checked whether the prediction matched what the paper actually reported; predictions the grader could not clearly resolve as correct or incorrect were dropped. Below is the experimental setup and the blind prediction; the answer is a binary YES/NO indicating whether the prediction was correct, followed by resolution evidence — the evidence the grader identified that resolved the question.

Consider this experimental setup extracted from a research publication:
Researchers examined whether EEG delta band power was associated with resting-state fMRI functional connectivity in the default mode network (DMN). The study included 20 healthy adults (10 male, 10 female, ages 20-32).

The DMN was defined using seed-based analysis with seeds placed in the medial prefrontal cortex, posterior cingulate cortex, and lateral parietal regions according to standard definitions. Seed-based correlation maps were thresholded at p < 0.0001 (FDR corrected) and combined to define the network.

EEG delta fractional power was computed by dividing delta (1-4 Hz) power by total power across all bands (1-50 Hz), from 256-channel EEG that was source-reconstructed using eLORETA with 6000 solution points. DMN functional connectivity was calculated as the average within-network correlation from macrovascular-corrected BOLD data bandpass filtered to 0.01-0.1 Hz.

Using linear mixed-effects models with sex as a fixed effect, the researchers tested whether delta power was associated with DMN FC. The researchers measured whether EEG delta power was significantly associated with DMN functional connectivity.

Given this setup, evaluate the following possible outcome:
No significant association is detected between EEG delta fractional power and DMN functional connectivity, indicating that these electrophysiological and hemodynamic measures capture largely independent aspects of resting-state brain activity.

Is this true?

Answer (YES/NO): YES